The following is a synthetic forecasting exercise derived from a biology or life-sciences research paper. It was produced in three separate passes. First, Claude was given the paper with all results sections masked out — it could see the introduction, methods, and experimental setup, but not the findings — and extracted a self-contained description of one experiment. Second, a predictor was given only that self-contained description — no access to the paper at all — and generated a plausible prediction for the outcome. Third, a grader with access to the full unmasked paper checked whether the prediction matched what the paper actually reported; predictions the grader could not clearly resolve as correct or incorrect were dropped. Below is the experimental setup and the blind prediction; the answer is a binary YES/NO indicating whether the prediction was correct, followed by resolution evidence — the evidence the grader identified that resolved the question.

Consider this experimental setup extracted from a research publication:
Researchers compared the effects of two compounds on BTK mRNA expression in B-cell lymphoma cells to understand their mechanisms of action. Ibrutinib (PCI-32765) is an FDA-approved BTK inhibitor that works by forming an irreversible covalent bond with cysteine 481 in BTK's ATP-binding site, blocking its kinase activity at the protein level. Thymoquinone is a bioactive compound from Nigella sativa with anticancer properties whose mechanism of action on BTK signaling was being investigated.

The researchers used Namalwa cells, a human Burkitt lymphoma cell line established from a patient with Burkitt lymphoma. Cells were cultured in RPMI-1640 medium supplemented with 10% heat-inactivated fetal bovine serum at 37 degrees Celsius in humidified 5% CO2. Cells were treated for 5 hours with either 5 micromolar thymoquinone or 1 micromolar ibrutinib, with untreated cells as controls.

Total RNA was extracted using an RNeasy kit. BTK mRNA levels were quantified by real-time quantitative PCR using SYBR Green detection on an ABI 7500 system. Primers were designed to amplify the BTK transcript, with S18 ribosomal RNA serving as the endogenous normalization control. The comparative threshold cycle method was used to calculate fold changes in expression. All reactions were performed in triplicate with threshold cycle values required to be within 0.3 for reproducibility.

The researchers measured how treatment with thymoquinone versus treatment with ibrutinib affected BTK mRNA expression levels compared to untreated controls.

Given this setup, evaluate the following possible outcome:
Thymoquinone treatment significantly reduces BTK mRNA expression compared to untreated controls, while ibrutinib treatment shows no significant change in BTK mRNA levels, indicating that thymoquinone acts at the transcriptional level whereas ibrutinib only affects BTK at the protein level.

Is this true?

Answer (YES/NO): YES